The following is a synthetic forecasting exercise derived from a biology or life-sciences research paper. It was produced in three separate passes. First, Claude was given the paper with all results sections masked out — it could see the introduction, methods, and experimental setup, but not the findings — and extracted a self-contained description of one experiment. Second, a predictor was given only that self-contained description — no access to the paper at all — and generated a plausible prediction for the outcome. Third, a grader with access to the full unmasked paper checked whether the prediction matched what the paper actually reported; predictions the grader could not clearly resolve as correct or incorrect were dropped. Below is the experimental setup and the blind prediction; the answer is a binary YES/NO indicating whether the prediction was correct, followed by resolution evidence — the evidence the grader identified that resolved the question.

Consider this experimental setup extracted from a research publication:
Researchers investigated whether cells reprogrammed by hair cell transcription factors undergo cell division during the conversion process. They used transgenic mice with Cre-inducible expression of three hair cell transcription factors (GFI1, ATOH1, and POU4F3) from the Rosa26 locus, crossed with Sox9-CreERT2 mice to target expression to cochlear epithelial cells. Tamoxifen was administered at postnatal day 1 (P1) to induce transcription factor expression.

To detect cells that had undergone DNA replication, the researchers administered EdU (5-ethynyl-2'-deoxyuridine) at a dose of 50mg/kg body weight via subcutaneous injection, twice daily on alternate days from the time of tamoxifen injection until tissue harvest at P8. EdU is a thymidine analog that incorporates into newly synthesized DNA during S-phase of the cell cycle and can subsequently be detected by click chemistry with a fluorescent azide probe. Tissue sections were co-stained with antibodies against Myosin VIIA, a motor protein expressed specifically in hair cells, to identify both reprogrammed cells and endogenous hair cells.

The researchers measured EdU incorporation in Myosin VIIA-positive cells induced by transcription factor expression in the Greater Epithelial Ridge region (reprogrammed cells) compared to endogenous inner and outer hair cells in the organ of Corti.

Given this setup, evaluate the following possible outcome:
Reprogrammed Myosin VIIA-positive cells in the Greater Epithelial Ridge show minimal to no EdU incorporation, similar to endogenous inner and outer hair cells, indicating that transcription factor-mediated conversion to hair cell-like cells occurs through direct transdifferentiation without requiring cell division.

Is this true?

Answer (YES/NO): YES